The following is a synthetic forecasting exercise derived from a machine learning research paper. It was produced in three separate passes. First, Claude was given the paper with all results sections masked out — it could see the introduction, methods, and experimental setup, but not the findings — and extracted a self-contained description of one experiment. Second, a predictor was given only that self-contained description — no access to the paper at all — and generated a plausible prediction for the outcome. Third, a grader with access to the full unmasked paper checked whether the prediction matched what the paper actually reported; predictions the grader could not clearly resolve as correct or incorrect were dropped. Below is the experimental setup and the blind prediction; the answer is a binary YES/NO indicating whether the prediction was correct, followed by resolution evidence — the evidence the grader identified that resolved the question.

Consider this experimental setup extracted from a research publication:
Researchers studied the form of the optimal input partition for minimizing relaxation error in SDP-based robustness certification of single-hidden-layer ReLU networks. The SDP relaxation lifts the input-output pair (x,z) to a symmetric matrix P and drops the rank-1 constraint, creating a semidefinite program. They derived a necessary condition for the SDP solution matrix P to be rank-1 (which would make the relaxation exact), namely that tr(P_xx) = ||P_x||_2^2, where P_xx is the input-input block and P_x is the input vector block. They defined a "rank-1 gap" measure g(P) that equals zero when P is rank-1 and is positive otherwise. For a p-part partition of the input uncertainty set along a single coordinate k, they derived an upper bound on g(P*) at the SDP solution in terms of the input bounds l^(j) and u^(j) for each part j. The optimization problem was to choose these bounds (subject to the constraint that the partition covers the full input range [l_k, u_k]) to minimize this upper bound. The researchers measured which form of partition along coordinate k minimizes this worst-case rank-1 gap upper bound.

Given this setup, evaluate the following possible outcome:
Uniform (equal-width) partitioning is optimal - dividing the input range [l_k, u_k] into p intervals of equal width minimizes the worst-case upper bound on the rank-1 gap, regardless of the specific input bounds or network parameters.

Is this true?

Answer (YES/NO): YES